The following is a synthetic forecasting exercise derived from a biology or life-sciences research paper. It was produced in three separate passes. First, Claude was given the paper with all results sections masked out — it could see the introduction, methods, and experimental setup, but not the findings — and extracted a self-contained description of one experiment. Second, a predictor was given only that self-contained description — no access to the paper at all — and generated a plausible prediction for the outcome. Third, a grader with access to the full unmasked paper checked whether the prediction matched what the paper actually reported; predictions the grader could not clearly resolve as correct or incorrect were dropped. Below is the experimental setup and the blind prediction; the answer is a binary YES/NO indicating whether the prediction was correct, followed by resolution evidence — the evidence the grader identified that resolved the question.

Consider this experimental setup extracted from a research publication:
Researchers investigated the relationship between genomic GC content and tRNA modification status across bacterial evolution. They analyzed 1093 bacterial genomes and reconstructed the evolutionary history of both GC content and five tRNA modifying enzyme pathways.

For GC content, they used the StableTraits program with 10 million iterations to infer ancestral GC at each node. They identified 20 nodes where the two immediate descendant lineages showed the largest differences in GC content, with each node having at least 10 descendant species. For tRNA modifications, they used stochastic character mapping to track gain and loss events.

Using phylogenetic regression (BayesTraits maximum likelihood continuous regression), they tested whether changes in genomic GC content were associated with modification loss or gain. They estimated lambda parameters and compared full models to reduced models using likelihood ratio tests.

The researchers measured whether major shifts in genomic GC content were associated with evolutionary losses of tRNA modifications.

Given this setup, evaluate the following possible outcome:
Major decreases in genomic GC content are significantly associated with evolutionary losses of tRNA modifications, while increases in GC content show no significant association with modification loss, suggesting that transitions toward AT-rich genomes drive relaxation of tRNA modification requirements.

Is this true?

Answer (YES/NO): NO